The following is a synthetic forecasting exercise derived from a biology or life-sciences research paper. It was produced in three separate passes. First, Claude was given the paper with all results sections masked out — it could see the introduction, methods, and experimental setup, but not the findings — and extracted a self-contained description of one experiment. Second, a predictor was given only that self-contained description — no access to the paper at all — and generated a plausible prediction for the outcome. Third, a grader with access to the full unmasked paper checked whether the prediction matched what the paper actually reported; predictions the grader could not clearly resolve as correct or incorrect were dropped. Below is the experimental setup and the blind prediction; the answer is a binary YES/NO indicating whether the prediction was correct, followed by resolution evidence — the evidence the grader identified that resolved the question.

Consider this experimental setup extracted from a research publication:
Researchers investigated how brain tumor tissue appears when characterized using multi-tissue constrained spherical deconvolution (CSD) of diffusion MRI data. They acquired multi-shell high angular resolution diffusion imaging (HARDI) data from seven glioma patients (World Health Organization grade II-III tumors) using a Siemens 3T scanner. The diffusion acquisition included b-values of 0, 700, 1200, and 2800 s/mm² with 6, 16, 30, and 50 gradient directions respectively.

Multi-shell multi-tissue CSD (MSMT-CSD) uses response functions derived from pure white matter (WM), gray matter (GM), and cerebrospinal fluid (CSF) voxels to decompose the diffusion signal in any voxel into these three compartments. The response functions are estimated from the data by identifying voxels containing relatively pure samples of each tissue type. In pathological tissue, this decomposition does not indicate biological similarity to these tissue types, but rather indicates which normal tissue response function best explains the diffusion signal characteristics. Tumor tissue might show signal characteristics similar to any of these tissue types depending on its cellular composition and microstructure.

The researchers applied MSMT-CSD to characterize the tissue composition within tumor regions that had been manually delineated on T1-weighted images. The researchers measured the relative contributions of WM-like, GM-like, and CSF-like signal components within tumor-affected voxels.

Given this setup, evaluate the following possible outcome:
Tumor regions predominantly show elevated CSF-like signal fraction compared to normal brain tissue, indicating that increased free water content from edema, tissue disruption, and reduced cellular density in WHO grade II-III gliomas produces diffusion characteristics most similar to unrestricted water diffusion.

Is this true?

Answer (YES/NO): NO